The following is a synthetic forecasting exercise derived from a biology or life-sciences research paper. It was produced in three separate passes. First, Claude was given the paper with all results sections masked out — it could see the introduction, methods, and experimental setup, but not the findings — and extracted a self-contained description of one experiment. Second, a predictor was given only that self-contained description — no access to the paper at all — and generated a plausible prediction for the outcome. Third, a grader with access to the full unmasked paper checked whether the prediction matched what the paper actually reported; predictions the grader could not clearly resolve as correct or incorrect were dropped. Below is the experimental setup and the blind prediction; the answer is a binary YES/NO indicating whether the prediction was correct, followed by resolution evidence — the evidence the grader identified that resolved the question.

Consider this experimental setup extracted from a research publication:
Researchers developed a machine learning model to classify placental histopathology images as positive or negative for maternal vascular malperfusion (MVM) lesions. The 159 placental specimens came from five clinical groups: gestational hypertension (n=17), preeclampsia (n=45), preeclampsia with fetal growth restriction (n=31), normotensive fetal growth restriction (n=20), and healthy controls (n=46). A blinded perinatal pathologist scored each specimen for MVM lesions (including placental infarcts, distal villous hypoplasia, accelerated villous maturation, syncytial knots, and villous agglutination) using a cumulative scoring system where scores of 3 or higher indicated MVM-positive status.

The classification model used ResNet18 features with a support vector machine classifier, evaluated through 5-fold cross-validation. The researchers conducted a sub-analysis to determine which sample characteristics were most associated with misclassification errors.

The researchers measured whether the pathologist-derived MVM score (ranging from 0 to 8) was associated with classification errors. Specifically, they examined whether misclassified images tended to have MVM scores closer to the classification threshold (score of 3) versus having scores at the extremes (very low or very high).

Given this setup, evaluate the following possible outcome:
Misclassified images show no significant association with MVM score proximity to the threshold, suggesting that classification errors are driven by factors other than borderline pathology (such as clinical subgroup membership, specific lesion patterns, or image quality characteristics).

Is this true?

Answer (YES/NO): NO